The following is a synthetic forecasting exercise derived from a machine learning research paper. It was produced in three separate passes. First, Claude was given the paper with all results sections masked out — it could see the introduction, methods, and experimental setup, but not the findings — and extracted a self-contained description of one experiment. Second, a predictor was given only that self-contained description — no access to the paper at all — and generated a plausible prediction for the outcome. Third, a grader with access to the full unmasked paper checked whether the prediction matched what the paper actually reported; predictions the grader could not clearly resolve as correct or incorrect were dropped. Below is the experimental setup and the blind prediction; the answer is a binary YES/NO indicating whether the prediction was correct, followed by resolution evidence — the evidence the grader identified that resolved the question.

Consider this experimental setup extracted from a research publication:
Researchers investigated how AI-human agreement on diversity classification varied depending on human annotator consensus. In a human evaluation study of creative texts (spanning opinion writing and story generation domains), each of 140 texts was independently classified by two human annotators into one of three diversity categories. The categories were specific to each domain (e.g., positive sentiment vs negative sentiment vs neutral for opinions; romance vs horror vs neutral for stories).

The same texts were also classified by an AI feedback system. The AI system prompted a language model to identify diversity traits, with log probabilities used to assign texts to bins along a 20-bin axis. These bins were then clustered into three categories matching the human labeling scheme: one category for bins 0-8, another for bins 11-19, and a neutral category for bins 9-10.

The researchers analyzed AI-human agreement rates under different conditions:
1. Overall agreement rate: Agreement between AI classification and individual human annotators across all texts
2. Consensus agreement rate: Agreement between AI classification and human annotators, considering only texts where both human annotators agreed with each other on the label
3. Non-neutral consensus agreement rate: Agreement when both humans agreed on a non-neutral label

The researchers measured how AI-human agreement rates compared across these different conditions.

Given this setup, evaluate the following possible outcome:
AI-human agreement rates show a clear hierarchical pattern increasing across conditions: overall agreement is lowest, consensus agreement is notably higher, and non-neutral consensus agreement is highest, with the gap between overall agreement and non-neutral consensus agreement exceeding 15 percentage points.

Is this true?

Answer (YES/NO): YES